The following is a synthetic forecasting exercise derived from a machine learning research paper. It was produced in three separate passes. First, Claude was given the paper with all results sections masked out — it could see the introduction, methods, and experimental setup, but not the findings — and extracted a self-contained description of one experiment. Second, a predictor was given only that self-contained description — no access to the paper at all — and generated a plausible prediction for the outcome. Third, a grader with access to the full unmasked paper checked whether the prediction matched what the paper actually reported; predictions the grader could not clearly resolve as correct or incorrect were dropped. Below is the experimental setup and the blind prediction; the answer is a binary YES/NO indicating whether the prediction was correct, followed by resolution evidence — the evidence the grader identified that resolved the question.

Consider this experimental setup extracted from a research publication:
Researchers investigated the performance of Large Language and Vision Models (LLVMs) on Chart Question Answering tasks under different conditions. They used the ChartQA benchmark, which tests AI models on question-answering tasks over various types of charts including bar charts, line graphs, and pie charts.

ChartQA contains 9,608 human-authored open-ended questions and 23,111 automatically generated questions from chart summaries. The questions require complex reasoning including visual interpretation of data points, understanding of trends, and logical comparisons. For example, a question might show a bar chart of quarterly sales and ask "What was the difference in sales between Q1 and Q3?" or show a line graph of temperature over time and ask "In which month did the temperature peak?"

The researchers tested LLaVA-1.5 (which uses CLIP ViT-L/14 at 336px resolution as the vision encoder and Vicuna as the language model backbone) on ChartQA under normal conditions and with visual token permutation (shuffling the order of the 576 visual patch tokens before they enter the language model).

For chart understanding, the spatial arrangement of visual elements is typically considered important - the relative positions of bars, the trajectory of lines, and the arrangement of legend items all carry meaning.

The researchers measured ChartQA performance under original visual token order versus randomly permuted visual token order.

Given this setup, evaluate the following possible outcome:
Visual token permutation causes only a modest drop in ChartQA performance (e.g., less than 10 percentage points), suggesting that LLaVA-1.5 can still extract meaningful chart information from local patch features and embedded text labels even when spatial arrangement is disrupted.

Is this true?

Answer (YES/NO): YES